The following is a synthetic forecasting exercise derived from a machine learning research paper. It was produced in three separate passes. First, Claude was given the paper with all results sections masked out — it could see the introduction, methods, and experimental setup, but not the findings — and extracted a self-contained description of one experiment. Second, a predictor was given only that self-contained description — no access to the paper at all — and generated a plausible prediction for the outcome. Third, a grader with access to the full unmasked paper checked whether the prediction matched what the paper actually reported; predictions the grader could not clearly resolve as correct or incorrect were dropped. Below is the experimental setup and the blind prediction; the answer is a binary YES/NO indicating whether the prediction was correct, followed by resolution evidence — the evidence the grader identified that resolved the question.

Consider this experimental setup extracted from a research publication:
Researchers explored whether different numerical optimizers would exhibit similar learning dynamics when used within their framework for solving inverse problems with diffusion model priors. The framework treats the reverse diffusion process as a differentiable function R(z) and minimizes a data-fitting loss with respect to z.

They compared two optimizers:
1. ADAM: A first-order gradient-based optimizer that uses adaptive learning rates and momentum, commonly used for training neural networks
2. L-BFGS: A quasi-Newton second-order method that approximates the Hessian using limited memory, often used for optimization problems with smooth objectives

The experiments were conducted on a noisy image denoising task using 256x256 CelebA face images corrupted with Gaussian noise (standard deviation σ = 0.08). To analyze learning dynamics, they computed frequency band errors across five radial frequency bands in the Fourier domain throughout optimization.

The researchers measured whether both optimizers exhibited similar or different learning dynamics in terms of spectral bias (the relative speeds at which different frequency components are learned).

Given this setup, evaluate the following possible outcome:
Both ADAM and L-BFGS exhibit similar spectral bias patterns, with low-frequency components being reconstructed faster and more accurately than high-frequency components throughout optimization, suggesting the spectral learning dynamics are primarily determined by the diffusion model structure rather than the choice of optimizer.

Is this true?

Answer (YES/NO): YES